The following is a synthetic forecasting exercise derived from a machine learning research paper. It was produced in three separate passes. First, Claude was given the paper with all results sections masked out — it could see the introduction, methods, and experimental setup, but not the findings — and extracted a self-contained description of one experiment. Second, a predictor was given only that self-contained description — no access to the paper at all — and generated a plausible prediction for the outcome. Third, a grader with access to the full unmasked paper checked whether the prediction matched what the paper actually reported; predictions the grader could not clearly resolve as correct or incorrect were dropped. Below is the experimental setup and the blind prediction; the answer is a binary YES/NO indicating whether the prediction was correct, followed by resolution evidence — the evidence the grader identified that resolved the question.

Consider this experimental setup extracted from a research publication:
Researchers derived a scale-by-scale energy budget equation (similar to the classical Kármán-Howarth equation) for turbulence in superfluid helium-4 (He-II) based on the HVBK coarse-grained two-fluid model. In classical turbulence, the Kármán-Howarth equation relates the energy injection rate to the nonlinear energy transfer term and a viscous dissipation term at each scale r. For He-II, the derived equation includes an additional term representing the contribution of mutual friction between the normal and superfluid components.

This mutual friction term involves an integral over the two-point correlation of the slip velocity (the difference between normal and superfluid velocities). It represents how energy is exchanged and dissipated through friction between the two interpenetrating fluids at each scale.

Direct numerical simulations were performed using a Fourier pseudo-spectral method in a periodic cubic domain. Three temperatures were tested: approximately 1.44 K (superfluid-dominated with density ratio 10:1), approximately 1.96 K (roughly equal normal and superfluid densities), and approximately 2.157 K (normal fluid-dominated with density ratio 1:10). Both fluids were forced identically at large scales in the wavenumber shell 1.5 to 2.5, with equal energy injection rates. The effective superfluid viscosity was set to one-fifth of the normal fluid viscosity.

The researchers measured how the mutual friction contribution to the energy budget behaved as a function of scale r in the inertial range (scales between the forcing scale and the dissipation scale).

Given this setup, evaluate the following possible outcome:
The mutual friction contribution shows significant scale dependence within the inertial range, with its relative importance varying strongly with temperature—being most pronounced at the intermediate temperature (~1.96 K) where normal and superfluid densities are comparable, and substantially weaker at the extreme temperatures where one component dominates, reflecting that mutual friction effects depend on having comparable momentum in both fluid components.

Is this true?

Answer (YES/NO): NO